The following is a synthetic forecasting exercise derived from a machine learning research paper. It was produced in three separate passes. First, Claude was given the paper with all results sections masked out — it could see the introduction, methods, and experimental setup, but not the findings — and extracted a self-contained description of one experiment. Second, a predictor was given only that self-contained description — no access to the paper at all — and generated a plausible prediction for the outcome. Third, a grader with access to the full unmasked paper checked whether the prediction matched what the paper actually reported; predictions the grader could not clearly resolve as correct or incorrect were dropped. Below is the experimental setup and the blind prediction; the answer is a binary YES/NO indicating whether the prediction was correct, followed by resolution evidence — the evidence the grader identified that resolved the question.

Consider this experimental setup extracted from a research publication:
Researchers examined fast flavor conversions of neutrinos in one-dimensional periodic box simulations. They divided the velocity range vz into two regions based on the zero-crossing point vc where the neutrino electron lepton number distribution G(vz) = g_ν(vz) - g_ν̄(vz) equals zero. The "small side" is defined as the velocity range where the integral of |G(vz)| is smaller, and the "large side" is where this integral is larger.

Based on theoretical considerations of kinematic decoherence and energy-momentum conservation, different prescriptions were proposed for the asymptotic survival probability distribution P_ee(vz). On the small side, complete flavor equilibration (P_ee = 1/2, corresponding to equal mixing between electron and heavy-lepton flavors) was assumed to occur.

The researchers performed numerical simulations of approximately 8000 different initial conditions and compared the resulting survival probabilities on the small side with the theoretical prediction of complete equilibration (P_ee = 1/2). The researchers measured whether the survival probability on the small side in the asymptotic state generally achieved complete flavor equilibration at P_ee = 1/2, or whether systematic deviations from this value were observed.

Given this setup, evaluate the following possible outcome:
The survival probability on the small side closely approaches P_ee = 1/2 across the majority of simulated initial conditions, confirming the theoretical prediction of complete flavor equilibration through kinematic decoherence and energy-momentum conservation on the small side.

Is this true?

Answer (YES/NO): NO